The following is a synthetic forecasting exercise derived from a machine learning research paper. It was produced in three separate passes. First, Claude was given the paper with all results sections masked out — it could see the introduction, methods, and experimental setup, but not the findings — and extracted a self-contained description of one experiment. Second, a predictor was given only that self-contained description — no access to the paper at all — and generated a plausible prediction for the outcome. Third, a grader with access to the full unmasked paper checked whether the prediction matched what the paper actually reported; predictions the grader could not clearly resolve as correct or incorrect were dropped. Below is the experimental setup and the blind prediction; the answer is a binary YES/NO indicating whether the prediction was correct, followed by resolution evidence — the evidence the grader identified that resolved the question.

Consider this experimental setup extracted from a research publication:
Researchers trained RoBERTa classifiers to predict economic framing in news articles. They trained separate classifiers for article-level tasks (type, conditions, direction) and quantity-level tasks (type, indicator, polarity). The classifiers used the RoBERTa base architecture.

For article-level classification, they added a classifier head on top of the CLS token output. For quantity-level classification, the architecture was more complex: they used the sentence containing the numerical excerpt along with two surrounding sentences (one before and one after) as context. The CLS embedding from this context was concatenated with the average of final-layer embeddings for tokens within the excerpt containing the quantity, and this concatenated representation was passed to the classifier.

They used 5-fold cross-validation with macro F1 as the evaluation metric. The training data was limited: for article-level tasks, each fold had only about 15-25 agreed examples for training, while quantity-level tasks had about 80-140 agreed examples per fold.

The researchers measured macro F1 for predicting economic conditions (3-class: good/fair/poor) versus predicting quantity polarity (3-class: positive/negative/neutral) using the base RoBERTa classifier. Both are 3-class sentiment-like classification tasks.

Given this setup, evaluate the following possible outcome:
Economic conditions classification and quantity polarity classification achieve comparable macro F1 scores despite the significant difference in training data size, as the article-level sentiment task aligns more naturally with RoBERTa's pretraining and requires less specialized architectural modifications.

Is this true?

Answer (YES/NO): NO